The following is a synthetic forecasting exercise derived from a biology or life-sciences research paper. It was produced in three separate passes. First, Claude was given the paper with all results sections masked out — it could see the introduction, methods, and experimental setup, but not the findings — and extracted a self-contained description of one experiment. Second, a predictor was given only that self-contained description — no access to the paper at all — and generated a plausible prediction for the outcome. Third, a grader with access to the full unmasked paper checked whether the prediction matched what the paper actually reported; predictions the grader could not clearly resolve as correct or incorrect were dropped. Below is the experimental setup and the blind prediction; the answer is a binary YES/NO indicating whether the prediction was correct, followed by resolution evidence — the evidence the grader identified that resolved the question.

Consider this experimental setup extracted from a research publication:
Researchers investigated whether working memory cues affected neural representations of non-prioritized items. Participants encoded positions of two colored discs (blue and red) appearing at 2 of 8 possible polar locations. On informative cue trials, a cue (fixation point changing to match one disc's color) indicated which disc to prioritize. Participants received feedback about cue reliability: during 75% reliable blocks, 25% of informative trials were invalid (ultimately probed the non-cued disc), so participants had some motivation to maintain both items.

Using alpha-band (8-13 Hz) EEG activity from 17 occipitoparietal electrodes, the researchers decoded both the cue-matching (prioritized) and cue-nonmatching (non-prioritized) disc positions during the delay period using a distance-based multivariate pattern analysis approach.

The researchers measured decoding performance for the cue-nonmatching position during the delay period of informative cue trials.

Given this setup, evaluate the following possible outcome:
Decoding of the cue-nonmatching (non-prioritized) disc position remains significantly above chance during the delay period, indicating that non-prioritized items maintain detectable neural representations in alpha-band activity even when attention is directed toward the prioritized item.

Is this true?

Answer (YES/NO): NO